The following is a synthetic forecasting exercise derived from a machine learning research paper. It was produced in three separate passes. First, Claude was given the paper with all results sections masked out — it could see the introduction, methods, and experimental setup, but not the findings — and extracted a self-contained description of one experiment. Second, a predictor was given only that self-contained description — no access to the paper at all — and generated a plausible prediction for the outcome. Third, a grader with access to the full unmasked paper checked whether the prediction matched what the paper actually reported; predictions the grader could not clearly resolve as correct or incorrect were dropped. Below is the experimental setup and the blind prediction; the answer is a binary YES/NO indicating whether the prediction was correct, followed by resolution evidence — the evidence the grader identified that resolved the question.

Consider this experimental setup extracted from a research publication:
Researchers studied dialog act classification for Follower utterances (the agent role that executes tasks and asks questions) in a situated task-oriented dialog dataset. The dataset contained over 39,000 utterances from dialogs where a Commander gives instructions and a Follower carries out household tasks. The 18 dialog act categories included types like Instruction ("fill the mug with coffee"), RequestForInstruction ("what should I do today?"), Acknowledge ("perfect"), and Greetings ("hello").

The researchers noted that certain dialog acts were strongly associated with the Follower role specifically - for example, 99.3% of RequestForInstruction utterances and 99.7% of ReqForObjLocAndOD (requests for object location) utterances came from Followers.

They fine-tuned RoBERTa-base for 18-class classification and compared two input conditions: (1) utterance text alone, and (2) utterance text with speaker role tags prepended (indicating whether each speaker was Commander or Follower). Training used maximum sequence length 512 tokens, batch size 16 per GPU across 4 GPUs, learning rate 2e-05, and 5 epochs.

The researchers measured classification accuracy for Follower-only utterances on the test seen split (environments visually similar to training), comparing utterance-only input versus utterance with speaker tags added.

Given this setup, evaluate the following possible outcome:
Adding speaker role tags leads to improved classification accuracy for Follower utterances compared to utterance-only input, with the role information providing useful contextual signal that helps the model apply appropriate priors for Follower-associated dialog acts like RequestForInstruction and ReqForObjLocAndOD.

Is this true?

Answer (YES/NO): YES